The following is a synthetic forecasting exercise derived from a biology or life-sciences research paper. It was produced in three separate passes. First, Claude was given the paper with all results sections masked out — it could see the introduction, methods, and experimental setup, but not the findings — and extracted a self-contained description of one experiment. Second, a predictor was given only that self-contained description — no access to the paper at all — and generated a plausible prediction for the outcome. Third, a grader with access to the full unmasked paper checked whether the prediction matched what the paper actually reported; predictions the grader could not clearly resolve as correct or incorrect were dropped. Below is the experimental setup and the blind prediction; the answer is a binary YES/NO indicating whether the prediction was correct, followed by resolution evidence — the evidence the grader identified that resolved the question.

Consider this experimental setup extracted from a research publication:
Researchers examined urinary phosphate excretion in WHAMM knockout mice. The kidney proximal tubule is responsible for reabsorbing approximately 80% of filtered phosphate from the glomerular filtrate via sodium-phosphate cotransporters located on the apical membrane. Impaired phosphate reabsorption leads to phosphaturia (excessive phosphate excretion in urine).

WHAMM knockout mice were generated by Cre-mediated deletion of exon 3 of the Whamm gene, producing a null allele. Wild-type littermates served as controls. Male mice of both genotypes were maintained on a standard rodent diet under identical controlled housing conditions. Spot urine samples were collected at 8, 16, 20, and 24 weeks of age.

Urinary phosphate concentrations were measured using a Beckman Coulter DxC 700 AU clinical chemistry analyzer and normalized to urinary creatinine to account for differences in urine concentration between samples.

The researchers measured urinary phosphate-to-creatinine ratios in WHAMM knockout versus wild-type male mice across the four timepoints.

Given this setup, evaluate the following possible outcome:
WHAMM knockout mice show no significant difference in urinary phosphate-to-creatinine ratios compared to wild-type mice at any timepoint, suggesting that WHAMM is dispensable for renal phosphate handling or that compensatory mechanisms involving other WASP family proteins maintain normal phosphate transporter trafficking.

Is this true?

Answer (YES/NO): NO